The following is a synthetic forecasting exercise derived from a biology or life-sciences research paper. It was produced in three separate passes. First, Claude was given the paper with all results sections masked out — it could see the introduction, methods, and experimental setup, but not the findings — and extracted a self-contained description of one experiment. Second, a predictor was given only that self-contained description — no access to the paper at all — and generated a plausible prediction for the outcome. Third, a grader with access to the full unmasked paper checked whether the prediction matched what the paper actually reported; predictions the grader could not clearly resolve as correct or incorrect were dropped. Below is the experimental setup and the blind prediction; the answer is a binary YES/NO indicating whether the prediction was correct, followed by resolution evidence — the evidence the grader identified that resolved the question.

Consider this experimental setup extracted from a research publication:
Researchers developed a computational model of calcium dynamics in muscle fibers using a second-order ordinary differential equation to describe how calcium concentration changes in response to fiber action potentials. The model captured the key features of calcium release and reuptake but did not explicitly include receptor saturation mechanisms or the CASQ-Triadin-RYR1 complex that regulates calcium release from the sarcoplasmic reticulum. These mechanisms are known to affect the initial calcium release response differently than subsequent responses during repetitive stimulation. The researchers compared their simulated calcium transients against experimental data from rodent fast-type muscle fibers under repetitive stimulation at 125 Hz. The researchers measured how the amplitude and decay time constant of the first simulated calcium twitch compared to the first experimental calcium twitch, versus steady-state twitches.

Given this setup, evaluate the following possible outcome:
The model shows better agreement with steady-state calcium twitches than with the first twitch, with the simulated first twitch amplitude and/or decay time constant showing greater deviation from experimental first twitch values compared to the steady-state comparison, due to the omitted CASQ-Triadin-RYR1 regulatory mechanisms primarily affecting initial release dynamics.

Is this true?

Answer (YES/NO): YES